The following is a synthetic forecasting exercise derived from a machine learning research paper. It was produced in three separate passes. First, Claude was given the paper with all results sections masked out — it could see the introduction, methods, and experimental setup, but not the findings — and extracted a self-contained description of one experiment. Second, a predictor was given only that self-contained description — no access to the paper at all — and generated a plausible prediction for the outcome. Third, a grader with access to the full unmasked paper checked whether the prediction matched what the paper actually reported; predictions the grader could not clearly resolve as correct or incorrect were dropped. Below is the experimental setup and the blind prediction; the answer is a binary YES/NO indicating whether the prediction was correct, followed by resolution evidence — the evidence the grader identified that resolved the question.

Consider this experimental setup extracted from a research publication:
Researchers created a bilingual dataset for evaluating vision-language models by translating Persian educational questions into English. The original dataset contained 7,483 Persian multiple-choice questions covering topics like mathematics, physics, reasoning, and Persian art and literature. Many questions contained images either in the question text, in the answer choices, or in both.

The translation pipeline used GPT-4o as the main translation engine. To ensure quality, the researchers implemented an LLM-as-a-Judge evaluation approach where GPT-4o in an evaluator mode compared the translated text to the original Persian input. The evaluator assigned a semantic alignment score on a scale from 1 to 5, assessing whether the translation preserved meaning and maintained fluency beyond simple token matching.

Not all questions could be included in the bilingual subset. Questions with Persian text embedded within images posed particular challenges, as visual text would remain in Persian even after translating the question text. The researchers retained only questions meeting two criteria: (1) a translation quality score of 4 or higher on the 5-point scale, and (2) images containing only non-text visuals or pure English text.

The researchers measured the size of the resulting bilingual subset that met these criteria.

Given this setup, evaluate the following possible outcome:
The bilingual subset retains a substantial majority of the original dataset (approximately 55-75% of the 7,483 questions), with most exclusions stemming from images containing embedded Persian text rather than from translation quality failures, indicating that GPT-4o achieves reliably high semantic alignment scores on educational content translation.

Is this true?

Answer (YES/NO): NO